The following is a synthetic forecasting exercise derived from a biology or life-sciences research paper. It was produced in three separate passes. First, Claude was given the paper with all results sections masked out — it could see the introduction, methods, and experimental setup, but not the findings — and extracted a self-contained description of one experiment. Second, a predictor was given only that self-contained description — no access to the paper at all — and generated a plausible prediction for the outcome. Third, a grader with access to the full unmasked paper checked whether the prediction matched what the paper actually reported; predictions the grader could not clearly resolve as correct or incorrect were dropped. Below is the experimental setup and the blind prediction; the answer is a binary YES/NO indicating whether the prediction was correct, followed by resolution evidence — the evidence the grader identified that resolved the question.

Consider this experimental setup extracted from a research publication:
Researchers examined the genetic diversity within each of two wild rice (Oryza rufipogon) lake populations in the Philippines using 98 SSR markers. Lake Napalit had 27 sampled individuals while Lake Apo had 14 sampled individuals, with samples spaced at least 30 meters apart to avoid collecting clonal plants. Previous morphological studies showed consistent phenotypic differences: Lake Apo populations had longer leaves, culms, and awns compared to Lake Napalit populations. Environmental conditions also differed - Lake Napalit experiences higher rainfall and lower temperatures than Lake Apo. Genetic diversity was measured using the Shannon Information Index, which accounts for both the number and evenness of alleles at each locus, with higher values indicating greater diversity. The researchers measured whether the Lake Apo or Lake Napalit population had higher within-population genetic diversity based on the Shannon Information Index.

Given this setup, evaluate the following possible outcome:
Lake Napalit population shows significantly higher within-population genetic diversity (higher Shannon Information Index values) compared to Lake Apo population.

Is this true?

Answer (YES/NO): YES